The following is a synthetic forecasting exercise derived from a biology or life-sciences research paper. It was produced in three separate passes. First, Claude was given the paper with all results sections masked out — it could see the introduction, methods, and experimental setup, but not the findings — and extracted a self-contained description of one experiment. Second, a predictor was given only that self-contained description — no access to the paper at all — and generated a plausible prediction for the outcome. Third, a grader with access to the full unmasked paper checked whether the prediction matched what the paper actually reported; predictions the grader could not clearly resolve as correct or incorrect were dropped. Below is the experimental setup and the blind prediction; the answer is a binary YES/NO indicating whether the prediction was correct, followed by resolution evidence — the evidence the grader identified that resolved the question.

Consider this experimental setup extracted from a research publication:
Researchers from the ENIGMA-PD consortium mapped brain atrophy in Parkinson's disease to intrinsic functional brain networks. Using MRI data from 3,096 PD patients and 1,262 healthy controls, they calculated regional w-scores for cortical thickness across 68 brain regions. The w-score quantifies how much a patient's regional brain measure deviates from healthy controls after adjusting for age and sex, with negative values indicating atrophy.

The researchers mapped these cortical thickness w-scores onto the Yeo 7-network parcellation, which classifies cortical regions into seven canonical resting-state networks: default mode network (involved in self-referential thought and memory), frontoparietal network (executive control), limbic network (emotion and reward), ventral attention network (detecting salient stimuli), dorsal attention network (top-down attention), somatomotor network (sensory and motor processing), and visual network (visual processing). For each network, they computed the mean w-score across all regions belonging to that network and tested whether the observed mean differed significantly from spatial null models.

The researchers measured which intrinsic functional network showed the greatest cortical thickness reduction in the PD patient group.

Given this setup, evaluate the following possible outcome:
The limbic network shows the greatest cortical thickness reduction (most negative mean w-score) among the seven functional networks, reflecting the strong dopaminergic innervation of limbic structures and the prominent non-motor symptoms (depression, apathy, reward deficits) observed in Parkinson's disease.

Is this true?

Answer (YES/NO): NO